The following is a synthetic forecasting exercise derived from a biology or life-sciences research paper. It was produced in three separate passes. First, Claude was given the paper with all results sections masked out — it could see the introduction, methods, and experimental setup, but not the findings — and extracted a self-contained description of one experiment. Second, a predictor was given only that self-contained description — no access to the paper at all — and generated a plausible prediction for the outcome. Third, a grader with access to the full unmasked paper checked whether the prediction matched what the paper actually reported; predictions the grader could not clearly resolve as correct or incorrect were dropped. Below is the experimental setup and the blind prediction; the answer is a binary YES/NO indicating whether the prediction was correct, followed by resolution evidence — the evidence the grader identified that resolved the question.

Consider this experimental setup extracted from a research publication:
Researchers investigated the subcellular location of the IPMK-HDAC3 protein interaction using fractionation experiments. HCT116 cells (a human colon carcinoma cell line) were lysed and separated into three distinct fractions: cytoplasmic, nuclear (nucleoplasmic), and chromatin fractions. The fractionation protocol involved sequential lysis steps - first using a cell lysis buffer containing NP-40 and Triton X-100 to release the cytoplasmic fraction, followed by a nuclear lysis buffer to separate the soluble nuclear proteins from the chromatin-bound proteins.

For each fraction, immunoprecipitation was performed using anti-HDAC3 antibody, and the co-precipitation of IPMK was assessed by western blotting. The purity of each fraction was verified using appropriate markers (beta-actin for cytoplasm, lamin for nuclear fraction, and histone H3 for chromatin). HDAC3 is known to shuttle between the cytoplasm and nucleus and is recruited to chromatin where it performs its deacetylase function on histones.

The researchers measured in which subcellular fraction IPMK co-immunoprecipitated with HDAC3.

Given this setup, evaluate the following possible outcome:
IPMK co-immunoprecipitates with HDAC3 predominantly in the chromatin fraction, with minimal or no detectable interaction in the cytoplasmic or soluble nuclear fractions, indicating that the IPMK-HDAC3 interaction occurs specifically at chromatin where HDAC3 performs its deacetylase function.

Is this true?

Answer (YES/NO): YES